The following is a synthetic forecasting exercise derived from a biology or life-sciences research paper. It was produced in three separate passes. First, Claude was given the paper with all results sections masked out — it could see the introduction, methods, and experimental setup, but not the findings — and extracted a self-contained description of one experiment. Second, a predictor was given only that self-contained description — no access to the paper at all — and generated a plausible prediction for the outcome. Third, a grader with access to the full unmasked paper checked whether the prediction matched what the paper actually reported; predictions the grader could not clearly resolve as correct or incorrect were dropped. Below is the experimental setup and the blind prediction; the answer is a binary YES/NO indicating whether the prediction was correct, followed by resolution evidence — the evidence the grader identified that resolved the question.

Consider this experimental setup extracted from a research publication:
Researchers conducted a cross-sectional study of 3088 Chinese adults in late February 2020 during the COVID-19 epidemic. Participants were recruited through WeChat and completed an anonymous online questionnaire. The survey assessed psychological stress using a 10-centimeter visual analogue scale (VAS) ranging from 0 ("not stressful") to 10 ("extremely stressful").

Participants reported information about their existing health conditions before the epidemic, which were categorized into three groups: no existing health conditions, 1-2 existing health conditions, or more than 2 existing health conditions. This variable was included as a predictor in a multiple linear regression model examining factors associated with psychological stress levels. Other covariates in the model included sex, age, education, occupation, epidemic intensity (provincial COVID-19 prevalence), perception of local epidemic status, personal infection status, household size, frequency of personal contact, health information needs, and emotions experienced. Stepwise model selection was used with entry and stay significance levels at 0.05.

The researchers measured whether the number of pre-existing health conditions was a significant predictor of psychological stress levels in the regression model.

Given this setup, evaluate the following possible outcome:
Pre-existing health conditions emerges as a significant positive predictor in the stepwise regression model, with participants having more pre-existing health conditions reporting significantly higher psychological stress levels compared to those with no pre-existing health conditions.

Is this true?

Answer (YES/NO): YES